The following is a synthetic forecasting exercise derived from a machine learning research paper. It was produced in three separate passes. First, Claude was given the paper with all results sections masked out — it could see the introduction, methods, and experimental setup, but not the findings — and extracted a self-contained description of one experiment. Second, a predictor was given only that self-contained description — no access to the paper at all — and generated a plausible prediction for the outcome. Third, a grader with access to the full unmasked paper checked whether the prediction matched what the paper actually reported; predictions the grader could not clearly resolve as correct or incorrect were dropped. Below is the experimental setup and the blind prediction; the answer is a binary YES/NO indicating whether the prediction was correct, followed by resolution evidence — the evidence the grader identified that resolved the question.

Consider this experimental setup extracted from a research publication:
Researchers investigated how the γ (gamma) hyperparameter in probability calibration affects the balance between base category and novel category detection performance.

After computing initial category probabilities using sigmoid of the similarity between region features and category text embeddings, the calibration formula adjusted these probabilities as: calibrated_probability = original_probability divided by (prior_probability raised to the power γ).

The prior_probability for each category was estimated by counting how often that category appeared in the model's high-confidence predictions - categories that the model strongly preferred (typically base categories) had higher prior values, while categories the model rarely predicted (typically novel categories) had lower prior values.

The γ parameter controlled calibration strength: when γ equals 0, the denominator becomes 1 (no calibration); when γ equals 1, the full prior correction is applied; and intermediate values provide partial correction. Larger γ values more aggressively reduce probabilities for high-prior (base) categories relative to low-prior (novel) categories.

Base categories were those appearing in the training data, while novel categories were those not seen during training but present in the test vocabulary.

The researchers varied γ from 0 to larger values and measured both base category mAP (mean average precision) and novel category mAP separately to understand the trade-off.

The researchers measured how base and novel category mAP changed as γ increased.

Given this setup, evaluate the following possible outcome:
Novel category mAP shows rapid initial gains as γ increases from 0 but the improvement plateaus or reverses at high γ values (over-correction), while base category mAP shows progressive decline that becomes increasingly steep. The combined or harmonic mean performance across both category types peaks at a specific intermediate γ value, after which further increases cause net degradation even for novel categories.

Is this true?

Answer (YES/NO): NO